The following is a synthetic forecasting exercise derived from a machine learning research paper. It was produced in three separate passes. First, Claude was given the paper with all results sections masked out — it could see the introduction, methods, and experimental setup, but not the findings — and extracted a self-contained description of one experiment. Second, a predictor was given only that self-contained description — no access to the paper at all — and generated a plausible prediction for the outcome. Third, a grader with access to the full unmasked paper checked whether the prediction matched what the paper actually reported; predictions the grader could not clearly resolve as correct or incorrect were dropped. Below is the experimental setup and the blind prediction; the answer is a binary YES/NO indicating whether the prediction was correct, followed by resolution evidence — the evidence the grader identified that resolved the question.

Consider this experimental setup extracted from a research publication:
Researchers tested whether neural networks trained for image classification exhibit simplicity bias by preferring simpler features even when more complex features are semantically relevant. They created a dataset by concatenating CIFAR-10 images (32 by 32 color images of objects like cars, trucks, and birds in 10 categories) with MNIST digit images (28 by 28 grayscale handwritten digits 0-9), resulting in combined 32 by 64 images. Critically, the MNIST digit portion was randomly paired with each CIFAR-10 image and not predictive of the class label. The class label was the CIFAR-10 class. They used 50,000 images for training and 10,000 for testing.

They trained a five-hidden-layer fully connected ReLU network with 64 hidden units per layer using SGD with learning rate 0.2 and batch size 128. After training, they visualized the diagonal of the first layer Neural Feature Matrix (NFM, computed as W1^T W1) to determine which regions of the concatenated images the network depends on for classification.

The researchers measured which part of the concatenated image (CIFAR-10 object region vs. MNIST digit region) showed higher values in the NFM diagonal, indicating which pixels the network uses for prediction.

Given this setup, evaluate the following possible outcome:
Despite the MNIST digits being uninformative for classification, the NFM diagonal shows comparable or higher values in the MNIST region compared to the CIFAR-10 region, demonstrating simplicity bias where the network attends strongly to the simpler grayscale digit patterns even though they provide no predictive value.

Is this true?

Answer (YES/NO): YES